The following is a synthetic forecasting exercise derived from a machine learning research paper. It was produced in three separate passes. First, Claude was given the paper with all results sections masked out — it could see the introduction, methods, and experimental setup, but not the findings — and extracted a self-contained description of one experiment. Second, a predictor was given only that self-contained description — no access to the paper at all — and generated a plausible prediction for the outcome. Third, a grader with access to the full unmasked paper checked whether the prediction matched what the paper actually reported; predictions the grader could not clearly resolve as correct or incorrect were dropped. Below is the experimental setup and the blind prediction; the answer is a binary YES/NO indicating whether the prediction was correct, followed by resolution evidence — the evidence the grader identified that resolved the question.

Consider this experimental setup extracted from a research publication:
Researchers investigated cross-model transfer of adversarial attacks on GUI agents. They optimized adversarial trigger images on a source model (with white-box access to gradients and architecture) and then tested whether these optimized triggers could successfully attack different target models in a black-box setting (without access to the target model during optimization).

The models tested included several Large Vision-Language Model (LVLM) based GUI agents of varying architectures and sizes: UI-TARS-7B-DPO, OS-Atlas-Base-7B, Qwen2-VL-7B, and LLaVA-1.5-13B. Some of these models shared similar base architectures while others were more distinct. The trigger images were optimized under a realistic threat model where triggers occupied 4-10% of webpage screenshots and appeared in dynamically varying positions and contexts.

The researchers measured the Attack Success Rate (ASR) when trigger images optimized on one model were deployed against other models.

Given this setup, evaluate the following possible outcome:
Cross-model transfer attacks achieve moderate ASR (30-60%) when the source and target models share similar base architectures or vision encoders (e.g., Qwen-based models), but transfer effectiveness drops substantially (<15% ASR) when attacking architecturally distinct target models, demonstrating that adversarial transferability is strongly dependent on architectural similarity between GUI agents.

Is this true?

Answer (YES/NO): NO